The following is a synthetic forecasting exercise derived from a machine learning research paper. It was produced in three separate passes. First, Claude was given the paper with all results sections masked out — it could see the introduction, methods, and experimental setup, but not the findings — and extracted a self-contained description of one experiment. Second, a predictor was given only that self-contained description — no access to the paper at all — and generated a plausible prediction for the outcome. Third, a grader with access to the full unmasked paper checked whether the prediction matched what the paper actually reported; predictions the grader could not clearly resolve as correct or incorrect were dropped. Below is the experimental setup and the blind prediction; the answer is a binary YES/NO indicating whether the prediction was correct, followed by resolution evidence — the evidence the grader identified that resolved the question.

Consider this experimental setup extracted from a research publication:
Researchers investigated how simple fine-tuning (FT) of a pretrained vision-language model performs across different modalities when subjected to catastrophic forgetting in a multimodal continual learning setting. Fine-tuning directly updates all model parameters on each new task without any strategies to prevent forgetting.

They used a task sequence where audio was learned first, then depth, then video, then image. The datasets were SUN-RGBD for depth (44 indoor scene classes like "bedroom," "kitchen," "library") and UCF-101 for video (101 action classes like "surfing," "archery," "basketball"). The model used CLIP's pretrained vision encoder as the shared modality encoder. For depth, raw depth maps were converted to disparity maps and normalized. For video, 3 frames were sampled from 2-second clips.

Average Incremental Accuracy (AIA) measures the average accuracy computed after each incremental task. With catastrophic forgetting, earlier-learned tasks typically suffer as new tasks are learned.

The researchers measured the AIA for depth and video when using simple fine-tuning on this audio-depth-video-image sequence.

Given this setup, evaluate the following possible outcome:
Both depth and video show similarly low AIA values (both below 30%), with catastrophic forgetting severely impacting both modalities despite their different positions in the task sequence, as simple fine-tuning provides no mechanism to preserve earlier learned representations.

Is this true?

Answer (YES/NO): YES